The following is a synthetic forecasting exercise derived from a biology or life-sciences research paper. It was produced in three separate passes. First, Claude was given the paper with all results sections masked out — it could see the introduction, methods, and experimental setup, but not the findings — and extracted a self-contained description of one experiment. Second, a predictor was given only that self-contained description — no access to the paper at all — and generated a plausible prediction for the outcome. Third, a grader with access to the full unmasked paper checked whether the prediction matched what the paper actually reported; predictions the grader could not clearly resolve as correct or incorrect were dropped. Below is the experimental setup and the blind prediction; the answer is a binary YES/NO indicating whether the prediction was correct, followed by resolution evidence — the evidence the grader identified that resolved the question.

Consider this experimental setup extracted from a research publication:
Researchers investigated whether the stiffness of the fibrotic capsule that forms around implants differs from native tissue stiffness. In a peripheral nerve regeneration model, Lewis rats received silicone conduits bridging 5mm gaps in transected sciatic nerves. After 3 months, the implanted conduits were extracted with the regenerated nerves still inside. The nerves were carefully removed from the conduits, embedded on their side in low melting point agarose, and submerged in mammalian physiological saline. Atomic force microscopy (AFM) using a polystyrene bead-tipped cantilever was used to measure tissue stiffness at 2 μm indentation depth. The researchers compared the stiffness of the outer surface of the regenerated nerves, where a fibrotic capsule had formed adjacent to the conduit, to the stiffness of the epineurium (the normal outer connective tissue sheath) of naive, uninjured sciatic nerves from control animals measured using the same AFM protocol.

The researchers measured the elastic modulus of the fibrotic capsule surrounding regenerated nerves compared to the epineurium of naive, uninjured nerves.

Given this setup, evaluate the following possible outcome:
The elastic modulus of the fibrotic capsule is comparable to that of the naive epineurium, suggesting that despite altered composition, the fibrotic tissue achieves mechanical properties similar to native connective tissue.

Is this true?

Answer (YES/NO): NO